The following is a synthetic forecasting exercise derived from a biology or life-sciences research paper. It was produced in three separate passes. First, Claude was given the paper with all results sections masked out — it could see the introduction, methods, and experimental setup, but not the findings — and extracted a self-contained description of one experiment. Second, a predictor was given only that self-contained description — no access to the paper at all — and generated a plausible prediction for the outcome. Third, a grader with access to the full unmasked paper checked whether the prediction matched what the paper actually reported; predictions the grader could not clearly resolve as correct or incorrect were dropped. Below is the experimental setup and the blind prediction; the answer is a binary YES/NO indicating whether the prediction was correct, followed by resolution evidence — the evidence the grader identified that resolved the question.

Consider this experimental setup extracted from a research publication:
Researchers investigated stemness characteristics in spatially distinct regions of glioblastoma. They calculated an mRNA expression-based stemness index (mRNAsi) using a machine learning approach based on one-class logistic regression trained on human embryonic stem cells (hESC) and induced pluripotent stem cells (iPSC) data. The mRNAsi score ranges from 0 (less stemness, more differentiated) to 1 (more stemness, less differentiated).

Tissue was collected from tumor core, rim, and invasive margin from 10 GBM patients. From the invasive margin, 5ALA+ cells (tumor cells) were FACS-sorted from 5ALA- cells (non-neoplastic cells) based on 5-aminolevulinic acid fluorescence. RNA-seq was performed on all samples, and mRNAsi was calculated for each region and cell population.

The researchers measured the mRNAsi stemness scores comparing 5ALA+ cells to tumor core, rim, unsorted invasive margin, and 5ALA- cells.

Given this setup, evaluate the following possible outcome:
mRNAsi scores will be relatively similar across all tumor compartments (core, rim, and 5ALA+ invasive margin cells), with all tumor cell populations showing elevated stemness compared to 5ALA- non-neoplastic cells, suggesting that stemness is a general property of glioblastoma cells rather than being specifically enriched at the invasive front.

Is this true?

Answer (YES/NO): NO